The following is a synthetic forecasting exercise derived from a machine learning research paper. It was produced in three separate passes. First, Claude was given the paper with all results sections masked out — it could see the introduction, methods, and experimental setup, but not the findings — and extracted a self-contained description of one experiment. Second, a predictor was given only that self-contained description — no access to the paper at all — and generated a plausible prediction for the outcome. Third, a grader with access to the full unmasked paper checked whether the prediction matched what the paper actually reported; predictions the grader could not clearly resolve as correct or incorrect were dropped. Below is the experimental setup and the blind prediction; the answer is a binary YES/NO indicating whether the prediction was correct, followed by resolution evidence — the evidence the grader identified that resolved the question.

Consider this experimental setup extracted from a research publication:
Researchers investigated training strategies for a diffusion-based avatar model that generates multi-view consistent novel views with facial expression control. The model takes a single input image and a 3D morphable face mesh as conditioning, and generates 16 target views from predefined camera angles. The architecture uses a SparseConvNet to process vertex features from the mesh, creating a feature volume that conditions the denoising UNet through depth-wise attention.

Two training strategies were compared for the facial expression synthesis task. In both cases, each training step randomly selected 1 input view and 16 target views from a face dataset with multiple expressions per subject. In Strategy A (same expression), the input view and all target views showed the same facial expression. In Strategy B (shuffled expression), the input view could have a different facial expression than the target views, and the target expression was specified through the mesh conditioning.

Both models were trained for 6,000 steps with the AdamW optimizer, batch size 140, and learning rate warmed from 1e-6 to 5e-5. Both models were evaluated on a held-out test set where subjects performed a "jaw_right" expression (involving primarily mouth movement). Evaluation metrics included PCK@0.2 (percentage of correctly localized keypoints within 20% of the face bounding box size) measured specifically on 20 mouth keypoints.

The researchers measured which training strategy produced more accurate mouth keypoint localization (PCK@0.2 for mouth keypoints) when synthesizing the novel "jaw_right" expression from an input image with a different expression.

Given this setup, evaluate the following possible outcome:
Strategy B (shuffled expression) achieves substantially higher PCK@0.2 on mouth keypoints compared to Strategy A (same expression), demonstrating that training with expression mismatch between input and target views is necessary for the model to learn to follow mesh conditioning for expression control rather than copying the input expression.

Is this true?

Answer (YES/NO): YES